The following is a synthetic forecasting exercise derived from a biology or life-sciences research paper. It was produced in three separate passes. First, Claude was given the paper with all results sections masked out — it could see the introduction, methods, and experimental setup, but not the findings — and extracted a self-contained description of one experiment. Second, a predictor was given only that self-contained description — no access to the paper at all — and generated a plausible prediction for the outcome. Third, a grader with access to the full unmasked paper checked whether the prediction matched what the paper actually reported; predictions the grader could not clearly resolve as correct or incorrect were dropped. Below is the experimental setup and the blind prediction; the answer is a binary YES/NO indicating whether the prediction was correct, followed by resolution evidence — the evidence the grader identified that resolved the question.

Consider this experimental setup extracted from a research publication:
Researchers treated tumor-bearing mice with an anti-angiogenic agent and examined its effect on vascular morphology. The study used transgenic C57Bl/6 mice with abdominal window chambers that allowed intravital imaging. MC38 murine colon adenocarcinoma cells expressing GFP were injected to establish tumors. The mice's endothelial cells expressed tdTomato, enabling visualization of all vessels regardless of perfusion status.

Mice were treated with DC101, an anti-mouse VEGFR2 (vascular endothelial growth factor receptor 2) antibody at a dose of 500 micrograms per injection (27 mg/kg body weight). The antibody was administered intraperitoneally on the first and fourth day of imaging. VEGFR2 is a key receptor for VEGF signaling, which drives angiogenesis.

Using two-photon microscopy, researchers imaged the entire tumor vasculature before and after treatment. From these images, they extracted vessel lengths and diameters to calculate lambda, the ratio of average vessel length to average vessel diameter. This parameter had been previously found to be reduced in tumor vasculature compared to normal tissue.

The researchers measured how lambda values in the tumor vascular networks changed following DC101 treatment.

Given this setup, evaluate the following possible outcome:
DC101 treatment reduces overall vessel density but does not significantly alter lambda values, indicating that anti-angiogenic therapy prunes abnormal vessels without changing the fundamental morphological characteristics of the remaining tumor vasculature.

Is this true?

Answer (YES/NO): NO